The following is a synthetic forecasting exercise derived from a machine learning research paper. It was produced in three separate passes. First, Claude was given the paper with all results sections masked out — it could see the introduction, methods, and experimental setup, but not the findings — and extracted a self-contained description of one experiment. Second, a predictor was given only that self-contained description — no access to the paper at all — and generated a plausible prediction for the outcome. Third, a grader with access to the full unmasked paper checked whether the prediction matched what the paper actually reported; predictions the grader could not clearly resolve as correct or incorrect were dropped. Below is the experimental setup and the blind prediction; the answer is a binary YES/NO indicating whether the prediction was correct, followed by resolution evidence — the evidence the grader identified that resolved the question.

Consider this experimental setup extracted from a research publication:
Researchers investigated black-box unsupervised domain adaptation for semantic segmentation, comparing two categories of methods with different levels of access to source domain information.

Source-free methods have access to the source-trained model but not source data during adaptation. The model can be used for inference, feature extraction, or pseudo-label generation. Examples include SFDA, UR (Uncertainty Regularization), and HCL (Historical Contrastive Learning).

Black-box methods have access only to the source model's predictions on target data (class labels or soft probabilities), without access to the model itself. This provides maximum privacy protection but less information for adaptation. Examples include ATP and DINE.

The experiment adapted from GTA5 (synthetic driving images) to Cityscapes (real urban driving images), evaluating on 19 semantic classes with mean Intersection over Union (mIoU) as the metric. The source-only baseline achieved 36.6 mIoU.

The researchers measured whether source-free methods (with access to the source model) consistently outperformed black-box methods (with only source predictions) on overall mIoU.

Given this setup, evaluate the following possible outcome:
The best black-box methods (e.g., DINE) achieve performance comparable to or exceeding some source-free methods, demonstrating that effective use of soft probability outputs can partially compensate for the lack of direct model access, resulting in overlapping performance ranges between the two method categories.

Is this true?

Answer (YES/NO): YES